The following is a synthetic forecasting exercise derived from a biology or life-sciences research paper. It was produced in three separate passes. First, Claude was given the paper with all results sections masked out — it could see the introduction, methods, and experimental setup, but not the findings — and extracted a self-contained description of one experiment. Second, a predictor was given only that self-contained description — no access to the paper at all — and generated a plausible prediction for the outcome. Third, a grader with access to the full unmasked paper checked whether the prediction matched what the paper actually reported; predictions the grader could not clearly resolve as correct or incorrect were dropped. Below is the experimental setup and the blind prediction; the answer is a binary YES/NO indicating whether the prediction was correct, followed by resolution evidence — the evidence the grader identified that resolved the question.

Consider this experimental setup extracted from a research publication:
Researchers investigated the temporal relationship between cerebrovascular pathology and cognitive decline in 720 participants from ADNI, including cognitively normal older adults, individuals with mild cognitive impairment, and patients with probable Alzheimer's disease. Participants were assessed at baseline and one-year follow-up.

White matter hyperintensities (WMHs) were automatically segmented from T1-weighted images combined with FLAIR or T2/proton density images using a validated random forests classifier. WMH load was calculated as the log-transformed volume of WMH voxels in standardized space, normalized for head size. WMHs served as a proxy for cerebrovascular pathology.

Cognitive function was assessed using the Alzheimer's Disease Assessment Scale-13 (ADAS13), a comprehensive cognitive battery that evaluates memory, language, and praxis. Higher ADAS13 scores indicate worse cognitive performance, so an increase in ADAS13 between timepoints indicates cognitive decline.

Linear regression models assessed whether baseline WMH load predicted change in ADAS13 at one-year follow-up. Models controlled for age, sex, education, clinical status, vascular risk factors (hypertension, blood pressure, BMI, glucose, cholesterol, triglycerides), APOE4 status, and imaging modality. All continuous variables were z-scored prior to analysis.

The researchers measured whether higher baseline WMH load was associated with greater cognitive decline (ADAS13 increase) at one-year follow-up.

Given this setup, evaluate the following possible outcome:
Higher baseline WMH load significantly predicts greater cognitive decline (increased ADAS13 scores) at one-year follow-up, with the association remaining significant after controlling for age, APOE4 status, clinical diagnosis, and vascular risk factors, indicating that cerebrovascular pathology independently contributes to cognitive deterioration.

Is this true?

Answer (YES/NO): YES